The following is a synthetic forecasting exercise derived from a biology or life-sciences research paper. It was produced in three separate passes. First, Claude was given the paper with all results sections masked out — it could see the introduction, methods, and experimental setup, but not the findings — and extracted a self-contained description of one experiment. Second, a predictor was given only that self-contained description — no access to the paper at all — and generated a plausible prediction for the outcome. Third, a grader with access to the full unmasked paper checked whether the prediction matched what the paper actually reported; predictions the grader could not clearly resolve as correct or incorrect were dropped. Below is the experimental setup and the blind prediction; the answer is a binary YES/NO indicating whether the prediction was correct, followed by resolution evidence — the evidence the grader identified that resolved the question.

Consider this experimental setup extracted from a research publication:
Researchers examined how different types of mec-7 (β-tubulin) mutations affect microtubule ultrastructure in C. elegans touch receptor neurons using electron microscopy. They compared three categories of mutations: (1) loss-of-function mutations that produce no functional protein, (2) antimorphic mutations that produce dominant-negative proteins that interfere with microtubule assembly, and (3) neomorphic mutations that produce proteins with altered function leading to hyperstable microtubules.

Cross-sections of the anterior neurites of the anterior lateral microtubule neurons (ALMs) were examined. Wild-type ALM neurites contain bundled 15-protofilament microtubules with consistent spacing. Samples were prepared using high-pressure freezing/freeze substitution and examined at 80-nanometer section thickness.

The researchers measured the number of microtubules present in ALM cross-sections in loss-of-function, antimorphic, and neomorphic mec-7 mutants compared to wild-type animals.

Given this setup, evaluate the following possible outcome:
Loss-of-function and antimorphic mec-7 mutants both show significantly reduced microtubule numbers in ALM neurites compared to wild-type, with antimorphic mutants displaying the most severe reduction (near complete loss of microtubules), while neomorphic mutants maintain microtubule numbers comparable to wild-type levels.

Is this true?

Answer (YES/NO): NO